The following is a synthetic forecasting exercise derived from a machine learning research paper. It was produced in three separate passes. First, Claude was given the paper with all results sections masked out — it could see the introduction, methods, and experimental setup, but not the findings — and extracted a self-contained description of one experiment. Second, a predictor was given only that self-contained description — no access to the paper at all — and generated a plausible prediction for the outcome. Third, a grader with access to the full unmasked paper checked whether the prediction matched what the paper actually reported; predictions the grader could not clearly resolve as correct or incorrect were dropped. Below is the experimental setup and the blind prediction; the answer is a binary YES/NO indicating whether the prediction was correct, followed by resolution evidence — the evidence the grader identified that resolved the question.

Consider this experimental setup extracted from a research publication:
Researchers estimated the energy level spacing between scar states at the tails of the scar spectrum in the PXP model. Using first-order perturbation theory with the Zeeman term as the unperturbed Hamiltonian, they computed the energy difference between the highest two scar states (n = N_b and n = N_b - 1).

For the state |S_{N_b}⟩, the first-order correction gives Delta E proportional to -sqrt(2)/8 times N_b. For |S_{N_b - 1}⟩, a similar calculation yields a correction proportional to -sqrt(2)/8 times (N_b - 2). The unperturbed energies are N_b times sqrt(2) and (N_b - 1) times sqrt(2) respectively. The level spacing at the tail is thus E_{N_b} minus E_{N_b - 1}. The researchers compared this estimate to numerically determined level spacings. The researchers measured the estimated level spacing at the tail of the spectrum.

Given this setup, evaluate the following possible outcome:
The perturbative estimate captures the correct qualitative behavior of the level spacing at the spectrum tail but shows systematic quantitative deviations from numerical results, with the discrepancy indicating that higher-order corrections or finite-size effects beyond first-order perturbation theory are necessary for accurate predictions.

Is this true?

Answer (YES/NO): NO